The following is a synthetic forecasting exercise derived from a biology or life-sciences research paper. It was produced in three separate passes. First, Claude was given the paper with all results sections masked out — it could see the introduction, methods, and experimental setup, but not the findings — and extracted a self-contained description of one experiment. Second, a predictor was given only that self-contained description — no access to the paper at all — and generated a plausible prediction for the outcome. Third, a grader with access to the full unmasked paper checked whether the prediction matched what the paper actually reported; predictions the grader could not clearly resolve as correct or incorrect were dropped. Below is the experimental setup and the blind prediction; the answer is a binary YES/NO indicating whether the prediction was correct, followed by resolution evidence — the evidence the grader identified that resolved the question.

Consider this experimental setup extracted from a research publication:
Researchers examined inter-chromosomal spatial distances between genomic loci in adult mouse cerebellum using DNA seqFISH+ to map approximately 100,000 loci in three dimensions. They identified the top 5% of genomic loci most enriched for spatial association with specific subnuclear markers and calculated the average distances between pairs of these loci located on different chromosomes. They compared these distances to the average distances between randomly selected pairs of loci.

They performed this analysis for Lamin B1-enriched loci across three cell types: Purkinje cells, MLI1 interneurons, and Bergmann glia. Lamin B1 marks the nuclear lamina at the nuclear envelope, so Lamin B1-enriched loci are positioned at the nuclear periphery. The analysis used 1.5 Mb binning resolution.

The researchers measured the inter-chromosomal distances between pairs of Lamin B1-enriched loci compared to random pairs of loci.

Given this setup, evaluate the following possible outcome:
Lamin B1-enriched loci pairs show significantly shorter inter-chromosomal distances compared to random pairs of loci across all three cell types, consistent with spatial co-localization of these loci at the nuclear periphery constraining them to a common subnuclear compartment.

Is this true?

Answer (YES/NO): NO